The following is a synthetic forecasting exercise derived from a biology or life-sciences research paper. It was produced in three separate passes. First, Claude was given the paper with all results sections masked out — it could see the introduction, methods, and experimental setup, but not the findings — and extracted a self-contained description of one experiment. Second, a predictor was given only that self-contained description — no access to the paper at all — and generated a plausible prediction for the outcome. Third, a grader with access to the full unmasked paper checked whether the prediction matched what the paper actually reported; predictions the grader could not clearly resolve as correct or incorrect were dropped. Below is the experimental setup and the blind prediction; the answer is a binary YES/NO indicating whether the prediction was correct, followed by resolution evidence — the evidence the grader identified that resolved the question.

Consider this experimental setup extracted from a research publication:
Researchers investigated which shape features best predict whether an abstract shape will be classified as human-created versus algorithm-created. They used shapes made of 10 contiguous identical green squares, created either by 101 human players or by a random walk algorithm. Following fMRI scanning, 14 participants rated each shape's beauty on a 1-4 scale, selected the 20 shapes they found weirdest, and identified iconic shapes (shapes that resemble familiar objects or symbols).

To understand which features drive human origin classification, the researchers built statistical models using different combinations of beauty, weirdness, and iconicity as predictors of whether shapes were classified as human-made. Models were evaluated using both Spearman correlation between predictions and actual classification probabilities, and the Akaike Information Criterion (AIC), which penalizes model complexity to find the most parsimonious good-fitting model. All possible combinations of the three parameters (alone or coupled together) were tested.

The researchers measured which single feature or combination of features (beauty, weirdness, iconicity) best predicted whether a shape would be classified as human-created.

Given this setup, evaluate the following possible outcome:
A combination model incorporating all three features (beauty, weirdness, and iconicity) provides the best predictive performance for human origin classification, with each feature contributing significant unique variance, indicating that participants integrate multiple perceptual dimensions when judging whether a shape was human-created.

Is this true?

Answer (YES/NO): NO